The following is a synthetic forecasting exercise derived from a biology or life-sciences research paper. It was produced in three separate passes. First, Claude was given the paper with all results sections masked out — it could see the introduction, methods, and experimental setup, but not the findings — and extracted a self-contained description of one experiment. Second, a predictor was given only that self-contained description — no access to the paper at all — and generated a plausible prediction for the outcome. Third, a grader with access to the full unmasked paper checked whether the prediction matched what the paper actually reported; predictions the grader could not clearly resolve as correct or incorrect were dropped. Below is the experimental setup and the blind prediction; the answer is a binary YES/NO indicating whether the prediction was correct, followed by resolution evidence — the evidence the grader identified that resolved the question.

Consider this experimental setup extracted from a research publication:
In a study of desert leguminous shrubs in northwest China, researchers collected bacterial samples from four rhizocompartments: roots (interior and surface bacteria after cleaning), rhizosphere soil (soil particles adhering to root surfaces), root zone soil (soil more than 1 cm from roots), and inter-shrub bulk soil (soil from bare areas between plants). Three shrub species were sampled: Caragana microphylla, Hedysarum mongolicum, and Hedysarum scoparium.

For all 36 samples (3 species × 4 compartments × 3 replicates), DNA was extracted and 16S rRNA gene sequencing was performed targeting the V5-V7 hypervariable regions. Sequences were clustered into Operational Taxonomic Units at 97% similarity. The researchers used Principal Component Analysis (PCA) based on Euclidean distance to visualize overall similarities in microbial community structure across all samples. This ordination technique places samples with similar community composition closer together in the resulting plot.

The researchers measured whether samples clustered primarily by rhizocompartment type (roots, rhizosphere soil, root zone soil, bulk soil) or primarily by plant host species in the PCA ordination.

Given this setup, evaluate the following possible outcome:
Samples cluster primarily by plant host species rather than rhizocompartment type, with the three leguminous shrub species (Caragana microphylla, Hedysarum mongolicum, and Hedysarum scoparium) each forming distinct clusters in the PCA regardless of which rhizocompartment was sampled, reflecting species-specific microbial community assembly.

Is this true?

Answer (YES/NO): NO